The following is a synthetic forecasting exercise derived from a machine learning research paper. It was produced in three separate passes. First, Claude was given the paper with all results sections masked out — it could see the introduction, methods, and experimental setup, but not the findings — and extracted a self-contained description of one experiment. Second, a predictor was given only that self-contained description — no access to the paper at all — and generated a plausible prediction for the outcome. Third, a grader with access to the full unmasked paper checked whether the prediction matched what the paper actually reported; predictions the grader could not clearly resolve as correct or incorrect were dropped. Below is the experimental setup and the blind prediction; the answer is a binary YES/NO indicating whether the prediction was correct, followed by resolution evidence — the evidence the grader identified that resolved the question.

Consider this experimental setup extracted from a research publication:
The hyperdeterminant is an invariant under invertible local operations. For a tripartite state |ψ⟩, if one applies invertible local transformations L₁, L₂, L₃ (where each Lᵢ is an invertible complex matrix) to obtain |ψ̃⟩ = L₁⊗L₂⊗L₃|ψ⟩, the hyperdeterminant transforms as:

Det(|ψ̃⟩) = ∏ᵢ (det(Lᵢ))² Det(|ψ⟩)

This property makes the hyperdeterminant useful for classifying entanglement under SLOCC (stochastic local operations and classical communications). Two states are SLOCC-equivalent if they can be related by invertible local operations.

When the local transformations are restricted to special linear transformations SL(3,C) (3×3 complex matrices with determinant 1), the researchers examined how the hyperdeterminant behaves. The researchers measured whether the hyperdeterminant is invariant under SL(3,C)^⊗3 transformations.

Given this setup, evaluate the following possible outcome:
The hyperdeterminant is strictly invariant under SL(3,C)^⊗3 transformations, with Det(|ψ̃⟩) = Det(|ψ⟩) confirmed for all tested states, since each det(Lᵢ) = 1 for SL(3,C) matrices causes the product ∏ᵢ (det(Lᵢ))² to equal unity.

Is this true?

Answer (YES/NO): YES